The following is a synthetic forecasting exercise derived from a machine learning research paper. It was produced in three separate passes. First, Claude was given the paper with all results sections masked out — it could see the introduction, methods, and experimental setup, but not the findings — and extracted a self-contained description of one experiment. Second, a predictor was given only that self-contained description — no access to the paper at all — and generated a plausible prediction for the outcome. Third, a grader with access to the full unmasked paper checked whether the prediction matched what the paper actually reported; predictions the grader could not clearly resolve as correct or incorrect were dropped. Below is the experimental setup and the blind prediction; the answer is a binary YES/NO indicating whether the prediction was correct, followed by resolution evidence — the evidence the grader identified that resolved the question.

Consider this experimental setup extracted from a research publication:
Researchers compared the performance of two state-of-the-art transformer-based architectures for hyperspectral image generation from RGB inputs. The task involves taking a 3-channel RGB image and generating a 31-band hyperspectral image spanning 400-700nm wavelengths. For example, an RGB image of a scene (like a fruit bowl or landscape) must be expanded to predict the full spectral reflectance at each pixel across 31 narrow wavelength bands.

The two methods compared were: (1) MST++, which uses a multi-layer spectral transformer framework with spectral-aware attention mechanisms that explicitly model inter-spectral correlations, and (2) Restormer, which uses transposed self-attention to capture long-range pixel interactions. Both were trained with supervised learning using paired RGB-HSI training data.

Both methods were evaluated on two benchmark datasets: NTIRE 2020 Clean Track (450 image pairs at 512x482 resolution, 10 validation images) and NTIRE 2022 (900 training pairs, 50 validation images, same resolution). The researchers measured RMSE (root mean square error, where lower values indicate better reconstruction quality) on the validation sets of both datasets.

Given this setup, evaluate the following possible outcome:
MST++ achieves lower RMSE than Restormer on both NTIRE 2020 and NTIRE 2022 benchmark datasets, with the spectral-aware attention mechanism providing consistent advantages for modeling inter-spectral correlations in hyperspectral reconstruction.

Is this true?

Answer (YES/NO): NO